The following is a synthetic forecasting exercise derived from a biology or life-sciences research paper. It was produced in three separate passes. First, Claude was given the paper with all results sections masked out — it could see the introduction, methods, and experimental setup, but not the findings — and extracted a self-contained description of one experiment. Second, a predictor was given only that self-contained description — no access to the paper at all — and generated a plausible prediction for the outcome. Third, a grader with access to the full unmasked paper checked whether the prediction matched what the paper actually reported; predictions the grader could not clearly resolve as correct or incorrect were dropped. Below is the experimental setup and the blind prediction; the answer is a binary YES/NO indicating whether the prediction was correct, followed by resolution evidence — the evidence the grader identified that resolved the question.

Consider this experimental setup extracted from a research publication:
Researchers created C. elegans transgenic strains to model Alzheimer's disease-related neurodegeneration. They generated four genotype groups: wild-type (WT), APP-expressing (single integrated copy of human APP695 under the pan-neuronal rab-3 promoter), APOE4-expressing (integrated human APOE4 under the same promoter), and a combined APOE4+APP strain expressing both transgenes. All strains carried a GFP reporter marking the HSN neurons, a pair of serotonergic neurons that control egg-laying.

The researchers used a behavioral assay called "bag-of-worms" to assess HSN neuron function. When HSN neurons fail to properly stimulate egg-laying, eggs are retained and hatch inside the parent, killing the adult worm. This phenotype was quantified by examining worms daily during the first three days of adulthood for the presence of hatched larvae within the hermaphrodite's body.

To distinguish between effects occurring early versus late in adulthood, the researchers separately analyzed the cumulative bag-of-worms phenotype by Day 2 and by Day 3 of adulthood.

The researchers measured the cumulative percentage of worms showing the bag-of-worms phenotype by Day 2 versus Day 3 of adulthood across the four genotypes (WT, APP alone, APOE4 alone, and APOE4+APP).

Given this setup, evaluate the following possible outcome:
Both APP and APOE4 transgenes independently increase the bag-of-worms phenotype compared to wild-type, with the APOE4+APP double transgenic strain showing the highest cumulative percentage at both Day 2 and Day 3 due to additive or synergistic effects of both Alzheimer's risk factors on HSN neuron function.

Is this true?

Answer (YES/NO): NO